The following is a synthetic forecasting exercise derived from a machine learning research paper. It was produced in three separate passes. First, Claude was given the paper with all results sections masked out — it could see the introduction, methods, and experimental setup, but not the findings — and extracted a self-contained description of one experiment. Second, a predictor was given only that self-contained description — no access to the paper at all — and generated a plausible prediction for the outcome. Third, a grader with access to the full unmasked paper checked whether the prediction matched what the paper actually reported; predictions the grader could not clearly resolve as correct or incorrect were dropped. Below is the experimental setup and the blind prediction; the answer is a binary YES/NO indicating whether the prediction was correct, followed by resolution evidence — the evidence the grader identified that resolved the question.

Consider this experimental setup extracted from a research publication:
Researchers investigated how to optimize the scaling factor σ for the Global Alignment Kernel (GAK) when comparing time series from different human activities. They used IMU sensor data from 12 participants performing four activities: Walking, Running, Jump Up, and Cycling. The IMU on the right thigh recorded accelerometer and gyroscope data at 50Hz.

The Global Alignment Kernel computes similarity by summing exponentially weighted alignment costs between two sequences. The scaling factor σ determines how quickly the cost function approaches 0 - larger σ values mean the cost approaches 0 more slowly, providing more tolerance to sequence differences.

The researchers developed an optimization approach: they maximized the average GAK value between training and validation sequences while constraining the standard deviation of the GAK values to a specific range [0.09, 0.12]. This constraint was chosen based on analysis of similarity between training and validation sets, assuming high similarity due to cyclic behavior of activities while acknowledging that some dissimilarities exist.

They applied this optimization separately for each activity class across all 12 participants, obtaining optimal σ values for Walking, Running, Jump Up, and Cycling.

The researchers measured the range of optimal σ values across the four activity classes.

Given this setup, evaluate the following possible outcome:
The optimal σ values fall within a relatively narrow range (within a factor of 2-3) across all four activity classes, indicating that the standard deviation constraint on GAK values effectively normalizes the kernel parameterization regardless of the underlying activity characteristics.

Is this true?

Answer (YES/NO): NO